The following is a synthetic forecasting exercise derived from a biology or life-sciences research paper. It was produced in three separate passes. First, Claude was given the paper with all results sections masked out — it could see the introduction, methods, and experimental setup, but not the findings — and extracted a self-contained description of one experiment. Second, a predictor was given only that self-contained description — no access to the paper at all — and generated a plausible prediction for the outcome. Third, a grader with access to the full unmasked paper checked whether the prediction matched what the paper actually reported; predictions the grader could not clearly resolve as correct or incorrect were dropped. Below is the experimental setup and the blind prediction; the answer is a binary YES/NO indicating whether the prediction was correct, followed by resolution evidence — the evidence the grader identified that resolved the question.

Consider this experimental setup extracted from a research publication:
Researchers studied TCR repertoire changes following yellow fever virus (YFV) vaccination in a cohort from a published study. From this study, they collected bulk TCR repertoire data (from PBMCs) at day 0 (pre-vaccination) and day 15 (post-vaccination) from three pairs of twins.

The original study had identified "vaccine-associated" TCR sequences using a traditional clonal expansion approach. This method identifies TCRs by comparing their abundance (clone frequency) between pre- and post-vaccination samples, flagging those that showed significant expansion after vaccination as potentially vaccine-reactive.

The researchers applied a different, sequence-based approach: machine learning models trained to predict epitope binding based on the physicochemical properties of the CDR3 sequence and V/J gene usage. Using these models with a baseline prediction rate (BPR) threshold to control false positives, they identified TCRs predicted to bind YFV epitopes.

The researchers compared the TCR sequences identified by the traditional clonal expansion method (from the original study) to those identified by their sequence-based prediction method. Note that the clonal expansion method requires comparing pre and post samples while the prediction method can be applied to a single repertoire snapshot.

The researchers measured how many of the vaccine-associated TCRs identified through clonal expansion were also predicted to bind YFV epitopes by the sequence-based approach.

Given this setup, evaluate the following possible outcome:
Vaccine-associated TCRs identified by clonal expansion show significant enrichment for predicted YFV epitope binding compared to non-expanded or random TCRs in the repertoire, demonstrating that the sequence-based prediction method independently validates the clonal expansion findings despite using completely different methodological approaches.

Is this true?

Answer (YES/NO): NO